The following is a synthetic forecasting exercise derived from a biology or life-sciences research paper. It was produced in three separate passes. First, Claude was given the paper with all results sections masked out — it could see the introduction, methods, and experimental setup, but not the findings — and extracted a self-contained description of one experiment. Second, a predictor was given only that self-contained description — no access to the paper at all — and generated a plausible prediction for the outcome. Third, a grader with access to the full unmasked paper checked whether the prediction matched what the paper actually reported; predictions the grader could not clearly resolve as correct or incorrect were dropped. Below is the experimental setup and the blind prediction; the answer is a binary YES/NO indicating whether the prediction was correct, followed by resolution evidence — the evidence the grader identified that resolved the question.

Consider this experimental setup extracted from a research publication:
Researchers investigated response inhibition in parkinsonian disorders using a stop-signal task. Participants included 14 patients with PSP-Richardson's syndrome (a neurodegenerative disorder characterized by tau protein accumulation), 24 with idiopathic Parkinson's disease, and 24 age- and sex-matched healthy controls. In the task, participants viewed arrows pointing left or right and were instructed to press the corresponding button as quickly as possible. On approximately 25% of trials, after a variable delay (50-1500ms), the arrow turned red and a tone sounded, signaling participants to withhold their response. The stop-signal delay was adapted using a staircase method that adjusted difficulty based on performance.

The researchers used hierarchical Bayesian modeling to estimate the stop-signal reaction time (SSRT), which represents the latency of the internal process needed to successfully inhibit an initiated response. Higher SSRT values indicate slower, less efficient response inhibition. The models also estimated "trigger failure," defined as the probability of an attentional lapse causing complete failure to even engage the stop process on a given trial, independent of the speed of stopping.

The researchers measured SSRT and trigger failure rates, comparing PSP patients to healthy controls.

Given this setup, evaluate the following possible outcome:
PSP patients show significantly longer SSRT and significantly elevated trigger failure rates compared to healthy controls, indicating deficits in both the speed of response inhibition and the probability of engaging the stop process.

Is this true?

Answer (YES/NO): YES